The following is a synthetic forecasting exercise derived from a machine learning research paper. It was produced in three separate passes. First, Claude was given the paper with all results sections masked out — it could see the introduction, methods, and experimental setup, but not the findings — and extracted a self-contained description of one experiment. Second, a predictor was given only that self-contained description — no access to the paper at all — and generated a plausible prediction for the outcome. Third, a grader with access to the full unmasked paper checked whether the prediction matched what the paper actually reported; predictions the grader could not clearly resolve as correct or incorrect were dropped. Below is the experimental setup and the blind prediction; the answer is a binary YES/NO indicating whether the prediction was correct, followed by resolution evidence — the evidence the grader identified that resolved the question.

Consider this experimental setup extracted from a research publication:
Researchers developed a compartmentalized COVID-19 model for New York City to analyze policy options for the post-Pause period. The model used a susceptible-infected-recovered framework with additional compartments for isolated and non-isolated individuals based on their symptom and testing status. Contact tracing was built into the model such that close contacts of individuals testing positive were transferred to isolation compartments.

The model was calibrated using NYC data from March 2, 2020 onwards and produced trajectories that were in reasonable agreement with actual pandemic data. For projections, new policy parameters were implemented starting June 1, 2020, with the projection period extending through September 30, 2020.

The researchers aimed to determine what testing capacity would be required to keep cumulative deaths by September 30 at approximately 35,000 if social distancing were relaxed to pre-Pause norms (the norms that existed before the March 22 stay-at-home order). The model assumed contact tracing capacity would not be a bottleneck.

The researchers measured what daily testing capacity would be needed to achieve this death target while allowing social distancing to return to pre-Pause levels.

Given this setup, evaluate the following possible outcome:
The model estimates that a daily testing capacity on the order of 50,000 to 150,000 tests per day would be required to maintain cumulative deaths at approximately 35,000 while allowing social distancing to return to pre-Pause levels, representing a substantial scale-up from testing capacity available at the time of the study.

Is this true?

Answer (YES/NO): NO